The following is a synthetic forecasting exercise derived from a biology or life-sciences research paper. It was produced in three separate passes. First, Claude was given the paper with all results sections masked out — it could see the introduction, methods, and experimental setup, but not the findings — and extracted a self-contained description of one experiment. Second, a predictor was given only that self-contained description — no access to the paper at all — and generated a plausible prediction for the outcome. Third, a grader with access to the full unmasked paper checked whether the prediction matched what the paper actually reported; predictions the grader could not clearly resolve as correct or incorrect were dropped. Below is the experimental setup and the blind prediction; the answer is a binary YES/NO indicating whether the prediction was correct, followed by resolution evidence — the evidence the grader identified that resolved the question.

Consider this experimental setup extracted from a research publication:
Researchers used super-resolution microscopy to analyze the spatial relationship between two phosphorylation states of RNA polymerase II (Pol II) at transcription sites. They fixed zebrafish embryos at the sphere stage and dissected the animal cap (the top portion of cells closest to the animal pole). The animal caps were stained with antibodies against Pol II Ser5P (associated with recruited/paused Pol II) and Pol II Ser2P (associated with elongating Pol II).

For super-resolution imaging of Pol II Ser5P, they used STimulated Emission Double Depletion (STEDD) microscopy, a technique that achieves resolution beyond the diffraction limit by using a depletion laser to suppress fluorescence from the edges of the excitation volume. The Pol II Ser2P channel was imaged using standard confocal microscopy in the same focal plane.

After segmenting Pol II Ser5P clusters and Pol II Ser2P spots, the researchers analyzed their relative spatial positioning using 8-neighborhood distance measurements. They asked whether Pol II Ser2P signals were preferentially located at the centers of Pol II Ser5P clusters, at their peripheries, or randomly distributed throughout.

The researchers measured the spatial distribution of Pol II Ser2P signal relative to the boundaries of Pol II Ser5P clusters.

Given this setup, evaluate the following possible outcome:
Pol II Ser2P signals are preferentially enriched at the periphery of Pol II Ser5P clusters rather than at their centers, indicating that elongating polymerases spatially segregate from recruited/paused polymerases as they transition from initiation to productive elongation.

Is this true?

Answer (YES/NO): YES